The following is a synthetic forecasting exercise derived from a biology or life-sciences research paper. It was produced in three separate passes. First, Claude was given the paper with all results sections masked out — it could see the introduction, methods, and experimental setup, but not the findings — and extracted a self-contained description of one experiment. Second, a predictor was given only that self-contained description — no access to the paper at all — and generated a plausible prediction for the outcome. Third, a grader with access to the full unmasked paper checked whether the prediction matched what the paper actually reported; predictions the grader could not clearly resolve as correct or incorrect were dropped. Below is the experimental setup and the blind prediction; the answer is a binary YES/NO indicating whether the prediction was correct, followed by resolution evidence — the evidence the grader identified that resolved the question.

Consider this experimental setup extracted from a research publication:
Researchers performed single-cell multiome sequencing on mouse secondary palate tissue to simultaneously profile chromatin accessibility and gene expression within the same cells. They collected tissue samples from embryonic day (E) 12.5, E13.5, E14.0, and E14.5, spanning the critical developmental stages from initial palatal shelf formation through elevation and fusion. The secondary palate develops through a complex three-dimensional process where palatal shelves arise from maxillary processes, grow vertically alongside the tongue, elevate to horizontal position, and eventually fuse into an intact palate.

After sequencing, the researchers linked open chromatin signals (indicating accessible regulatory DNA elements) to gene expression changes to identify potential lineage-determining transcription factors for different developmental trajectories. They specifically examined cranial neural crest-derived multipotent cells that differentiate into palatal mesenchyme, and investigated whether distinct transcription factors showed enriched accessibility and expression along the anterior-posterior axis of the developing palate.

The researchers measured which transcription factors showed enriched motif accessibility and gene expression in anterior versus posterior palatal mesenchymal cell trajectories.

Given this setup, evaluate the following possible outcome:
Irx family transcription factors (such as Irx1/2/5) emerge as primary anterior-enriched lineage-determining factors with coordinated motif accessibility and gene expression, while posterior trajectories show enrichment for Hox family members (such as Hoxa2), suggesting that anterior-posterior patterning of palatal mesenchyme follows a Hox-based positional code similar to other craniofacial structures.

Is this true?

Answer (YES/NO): NO